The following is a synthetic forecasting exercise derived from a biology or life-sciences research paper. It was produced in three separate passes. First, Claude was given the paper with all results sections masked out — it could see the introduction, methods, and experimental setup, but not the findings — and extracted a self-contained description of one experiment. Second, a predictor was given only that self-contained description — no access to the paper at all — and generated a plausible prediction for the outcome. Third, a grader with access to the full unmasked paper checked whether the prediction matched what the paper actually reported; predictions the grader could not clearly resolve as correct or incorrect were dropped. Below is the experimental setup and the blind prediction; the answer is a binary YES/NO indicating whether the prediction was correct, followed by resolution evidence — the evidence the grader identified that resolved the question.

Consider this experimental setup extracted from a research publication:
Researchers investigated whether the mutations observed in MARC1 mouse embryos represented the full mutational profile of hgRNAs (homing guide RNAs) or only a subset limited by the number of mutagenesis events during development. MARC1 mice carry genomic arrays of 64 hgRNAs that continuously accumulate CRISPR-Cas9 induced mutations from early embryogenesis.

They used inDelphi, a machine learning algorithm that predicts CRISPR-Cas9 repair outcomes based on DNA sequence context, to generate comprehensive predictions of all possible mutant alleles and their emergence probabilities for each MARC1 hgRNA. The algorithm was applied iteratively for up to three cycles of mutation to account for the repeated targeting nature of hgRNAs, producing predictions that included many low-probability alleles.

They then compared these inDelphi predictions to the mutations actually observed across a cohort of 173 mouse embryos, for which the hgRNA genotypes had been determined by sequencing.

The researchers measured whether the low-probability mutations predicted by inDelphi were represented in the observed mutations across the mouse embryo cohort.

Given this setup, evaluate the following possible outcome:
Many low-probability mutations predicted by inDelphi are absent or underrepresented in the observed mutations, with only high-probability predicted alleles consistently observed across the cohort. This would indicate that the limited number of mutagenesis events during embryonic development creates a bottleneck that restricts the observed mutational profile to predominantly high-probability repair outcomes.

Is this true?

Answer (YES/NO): YES